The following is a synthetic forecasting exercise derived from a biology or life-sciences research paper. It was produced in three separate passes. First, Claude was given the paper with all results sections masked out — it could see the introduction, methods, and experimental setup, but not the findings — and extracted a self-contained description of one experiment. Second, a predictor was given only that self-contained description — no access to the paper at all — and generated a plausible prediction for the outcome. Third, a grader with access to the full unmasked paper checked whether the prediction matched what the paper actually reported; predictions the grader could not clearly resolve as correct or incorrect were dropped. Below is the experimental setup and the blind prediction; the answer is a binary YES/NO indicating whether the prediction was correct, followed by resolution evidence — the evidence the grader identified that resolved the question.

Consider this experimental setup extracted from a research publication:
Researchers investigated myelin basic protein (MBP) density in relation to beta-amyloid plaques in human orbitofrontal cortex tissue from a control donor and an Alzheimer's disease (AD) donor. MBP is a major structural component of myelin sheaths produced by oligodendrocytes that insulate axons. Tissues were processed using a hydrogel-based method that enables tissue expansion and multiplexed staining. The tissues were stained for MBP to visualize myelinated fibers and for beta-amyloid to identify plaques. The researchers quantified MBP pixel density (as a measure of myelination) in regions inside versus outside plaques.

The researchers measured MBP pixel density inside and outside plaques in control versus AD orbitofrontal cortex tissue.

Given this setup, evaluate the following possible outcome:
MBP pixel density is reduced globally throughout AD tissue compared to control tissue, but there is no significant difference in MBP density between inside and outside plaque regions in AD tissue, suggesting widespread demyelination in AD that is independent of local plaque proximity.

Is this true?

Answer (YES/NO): NO